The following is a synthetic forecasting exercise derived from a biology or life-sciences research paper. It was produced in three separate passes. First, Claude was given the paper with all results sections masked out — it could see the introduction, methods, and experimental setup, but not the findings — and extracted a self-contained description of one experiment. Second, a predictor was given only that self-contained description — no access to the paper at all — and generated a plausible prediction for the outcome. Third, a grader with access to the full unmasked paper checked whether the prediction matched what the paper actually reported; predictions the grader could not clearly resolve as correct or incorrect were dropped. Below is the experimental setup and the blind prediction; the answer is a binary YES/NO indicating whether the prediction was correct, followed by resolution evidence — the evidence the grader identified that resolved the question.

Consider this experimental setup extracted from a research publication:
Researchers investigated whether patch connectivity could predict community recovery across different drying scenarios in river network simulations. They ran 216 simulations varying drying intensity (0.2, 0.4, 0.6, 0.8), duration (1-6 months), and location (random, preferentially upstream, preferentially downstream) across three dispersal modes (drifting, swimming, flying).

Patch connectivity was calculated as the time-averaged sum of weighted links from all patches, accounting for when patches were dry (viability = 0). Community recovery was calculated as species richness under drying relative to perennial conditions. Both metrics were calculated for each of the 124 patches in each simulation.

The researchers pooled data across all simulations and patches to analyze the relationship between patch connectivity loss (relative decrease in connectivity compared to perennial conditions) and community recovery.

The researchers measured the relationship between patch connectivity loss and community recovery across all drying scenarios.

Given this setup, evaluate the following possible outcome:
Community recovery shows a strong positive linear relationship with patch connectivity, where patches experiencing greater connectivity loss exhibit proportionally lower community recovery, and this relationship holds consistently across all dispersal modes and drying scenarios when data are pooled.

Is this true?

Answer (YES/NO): NO